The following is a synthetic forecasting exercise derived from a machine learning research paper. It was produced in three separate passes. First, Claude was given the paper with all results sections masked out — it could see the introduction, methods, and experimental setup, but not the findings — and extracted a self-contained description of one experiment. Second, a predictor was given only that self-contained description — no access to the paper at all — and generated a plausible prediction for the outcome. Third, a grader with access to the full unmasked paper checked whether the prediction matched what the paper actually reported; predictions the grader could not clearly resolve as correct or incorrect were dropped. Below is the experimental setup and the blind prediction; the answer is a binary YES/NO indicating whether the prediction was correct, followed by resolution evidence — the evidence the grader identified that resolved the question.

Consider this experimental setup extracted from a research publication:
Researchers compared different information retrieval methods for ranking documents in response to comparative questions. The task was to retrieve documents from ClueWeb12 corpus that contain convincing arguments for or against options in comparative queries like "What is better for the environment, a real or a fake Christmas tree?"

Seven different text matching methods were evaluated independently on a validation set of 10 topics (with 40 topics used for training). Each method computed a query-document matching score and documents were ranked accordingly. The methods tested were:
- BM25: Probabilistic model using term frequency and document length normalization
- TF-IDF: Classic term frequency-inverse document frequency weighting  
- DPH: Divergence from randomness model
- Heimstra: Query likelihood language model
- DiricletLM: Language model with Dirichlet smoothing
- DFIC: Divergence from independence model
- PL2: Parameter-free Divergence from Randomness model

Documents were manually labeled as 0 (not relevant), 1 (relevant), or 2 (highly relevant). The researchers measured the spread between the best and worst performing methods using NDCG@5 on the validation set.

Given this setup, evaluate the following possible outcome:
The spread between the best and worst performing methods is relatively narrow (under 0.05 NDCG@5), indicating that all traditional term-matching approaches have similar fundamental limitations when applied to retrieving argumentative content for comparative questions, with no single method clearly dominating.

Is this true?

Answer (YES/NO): NO